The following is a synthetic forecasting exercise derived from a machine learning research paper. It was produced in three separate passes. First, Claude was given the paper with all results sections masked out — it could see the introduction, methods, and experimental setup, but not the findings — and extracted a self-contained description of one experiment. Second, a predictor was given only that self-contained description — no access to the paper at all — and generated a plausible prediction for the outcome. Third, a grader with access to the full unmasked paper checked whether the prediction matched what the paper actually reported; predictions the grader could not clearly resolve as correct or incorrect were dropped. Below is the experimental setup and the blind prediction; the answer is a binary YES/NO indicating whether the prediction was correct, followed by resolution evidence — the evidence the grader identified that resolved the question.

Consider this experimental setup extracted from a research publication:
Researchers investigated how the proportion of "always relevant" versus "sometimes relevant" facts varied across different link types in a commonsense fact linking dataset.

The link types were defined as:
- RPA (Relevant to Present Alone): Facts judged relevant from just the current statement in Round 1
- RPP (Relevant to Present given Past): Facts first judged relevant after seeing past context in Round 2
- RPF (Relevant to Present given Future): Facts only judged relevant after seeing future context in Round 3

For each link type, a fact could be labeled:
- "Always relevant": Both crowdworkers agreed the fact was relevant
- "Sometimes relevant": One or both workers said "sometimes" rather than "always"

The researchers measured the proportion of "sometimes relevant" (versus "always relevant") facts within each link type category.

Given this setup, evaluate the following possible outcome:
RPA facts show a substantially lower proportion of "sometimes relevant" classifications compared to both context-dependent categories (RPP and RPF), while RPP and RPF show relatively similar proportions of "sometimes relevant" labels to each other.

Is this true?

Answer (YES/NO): NO